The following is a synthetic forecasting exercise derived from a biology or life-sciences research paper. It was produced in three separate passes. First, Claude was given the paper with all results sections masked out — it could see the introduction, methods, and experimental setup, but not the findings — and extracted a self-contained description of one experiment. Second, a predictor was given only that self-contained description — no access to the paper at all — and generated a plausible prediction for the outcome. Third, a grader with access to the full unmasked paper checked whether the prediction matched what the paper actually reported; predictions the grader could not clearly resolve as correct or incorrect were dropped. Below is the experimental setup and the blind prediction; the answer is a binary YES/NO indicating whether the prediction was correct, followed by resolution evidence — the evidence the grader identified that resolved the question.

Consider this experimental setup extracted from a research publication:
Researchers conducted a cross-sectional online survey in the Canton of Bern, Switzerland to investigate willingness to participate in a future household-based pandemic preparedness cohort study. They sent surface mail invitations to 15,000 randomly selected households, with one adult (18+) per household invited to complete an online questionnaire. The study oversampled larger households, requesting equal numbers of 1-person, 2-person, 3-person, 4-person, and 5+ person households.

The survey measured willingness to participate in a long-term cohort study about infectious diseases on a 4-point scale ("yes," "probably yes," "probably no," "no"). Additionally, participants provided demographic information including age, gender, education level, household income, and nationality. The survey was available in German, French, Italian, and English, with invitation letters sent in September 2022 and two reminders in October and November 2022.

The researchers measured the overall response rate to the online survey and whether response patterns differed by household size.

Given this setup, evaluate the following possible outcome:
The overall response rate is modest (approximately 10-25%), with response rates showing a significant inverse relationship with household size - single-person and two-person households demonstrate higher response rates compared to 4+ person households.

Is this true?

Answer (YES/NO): YES